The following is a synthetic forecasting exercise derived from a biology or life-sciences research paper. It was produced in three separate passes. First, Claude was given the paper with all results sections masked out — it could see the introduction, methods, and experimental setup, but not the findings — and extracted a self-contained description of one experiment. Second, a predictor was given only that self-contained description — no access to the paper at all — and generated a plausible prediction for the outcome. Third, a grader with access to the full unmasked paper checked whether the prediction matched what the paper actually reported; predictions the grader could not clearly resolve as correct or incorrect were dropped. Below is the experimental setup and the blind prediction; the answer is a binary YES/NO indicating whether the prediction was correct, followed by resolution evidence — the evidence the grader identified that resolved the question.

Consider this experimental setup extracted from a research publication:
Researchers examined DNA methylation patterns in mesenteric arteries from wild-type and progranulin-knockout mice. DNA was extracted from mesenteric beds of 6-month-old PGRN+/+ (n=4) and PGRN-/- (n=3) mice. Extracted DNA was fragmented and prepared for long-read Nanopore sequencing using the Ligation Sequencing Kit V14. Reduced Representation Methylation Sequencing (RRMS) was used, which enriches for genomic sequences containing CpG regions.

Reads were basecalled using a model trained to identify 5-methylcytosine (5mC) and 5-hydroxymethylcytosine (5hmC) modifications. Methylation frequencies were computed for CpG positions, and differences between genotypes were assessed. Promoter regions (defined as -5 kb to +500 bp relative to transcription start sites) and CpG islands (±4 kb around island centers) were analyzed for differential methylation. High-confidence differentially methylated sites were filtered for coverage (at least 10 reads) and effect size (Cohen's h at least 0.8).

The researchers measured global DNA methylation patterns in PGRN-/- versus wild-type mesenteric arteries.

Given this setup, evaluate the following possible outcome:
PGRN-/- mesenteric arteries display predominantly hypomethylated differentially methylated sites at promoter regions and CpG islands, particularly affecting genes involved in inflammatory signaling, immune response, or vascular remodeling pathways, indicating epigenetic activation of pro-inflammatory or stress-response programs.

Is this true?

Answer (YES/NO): NO